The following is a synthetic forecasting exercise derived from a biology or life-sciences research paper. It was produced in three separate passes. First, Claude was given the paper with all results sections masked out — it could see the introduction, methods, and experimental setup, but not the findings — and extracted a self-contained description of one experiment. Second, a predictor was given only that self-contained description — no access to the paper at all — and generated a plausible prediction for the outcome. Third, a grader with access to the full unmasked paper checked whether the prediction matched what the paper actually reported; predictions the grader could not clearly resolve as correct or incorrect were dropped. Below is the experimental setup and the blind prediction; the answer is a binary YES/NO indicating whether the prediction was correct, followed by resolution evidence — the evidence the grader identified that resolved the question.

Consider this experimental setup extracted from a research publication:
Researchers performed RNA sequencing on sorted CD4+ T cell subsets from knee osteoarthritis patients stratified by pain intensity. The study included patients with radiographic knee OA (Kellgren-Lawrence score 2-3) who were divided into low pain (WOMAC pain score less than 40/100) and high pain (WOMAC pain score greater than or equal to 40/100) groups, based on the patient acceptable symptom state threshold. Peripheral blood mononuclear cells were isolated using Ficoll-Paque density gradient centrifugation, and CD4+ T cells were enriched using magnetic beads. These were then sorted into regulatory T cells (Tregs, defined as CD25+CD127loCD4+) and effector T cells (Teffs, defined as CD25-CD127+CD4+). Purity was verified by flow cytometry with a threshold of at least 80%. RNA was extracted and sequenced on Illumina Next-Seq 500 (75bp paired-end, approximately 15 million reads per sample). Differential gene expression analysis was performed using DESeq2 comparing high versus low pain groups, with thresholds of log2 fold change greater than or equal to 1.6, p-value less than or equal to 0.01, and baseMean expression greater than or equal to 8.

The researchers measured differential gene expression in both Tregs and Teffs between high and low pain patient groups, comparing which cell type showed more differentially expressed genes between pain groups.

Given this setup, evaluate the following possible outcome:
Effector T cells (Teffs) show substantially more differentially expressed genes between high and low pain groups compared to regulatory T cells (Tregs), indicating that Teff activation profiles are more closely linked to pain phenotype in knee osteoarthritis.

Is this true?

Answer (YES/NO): NO